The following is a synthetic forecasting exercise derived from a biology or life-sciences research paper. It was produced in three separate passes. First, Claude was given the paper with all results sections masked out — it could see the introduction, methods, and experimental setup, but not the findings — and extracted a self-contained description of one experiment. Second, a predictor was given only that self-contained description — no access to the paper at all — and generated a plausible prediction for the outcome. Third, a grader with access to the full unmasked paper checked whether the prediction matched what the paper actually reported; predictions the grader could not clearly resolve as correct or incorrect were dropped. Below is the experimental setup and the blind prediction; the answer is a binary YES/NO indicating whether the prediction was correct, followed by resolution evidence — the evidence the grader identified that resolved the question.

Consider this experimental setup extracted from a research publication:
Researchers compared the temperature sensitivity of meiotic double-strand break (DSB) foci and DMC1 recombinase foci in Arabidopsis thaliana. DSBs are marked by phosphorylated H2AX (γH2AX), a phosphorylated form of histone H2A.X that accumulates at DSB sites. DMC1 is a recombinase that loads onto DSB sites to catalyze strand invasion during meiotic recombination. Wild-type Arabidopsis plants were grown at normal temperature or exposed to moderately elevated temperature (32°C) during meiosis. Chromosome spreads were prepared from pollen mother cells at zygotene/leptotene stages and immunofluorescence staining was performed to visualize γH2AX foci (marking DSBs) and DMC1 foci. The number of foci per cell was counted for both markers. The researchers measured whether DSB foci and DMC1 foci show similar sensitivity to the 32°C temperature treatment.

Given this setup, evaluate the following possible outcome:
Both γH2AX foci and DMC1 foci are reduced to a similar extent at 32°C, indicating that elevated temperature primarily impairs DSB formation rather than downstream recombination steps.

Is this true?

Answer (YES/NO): NO